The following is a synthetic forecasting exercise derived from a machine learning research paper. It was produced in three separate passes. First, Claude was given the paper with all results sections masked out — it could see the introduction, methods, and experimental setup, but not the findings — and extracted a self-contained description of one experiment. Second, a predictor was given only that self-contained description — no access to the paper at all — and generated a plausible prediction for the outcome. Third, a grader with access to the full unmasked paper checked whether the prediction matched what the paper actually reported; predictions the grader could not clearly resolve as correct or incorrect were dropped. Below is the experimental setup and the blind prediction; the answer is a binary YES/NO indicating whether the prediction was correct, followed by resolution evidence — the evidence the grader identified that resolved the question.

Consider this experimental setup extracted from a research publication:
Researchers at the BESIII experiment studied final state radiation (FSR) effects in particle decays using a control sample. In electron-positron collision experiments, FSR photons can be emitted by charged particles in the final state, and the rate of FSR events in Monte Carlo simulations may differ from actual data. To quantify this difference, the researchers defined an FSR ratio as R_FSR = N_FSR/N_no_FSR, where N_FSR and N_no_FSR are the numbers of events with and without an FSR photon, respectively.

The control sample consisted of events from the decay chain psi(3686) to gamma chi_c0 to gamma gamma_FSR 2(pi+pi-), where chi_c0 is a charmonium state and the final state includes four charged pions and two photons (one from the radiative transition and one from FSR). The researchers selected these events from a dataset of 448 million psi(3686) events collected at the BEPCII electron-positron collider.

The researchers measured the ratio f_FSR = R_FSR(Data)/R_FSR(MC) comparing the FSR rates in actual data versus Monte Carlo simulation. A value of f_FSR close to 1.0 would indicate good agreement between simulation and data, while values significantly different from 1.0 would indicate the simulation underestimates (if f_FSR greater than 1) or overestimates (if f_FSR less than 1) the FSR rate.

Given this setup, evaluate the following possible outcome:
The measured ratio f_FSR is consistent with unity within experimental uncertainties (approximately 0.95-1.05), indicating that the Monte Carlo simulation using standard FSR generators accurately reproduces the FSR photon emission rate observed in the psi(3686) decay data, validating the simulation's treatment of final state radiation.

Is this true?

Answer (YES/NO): NO